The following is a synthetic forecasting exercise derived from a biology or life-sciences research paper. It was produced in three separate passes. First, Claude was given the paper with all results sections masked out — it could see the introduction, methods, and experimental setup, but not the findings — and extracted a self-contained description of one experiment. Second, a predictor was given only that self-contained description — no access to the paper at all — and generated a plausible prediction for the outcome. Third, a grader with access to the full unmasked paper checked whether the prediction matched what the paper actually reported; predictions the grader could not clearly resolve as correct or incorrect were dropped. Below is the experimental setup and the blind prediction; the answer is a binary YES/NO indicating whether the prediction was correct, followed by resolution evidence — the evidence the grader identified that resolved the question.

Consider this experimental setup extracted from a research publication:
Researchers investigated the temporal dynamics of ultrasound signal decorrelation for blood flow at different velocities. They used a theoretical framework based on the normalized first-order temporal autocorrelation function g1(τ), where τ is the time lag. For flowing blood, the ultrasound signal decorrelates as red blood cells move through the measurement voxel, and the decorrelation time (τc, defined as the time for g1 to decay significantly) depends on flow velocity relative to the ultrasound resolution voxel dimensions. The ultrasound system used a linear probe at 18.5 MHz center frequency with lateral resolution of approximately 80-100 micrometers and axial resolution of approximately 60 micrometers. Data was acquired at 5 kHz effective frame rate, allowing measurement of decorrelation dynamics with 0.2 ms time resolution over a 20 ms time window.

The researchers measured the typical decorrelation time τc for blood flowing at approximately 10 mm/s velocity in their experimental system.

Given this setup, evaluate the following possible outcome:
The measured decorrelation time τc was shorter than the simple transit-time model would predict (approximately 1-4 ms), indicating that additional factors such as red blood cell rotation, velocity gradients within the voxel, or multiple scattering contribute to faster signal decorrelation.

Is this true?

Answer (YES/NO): NO